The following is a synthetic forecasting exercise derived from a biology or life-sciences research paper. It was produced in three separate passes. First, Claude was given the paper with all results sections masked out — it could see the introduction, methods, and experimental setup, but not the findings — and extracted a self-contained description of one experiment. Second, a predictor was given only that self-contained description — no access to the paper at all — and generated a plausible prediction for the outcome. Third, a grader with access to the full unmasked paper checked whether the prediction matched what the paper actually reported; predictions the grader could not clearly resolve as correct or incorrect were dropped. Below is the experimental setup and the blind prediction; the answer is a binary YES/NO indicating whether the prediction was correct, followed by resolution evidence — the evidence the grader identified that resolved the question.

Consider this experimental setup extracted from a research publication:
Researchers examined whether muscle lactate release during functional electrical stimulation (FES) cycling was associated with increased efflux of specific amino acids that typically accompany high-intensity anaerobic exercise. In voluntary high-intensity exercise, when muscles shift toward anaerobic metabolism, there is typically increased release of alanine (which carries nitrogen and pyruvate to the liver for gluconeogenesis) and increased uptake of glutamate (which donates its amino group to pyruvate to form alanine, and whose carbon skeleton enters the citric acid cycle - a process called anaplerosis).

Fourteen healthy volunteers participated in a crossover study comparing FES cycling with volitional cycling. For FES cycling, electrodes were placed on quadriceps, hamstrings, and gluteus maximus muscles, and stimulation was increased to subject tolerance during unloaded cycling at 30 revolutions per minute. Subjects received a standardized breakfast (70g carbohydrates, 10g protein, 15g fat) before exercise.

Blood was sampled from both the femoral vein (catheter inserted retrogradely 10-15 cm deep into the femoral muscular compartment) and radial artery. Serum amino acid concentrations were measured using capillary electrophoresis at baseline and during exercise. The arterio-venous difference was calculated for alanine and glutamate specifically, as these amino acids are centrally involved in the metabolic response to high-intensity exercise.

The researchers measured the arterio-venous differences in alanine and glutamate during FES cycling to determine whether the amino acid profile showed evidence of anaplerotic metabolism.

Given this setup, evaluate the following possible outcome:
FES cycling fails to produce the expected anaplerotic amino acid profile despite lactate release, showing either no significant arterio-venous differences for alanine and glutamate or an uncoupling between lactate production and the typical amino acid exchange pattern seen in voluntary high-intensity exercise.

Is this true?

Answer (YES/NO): YES